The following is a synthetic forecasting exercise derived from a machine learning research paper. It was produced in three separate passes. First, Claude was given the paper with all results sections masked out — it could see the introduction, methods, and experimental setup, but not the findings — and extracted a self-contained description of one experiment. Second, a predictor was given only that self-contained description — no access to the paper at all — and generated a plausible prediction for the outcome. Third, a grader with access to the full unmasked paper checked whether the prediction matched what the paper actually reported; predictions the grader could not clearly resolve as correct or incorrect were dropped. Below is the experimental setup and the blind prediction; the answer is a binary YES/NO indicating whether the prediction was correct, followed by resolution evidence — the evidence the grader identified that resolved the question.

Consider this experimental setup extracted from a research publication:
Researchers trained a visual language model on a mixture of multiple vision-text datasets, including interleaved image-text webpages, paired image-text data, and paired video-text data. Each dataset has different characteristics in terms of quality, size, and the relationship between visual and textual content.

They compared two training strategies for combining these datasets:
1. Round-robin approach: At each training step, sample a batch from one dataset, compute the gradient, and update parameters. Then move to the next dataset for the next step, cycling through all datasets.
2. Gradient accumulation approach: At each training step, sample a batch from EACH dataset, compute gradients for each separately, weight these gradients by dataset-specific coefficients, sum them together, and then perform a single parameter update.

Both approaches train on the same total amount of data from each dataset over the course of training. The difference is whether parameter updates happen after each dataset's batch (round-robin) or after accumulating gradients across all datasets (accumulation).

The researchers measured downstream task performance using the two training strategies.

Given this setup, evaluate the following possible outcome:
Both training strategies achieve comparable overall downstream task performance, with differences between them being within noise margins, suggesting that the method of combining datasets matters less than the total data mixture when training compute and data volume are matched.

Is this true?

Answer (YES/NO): NO